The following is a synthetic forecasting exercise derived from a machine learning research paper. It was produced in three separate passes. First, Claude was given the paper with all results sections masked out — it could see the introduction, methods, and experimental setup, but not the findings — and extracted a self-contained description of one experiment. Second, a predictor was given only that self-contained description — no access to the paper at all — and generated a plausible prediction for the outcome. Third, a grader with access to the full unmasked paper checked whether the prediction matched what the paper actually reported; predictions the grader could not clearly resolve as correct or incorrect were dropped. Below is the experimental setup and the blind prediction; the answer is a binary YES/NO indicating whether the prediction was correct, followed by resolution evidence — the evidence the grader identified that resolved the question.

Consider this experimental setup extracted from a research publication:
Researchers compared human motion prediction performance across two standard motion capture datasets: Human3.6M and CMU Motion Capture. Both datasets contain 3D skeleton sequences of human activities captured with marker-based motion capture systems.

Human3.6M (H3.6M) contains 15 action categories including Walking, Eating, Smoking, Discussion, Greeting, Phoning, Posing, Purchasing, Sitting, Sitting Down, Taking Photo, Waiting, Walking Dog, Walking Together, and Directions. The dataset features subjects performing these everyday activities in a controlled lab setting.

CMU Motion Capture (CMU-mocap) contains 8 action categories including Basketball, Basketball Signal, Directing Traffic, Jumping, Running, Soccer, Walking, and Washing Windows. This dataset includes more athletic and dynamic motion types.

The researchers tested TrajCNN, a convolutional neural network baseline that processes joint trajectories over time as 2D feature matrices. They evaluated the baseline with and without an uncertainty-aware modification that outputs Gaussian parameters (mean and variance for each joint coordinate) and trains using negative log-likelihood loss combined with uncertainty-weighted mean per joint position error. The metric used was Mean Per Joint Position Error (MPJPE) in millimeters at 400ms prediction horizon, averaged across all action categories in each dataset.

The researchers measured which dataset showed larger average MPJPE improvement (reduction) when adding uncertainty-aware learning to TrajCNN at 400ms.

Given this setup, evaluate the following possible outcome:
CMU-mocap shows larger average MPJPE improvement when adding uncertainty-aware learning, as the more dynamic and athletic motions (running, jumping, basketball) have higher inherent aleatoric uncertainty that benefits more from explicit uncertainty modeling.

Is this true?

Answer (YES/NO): YES